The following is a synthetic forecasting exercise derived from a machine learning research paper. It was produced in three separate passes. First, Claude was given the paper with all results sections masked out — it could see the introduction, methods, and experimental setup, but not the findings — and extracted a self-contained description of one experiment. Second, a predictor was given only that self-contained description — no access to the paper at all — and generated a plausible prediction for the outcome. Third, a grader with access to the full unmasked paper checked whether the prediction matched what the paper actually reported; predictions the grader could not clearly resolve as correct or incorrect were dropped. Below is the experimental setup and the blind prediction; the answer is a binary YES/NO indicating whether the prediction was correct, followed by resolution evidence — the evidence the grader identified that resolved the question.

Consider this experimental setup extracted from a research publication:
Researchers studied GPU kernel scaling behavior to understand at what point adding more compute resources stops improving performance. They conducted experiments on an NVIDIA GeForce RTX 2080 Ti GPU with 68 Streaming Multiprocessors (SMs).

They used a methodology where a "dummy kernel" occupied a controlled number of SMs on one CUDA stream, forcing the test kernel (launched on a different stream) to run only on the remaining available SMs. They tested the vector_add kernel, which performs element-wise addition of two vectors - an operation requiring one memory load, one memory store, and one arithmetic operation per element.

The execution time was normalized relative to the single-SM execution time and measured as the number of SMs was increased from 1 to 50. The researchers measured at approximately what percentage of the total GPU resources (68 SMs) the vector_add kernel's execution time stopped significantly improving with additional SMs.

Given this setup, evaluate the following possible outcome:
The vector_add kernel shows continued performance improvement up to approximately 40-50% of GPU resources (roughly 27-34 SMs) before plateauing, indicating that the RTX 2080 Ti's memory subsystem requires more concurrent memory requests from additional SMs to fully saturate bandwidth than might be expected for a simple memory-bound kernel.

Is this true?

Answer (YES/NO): NO